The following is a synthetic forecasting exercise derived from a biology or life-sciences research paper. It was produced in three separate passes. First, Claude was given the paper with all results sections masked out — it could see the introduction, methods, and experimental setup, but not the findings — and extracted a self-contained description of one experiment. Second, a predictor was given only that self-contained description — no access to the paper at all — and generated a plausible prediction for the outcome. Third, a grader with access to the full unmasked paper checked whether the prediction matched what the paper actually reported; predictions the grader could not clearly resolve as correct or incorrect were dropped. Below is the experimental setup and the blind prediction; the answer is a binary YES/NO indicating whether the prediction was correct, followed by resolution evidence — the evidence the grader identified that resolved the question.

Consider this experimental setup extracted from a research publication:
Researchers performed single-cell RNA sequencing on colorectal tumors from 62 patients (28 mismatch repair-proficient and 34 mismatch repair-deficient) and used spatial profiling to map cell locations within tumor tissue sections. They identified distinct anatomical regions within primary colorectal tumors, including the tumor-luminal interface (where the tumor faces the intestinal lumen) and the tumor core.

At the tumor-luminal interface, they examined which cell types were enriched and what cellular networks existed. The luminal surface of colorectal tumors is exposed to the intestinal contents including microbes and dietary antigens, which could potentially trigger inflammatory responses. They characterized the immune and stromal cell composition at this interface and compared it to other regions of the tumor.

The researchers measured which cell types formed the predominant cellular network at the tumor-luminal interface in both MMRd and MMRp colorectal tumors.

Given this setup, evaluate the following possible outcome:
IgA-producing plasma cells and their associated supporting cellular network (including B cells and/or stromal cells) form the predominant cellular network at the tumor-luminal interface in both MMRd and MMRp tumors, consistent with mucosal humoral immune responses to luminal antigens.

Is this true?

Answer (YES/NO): NO